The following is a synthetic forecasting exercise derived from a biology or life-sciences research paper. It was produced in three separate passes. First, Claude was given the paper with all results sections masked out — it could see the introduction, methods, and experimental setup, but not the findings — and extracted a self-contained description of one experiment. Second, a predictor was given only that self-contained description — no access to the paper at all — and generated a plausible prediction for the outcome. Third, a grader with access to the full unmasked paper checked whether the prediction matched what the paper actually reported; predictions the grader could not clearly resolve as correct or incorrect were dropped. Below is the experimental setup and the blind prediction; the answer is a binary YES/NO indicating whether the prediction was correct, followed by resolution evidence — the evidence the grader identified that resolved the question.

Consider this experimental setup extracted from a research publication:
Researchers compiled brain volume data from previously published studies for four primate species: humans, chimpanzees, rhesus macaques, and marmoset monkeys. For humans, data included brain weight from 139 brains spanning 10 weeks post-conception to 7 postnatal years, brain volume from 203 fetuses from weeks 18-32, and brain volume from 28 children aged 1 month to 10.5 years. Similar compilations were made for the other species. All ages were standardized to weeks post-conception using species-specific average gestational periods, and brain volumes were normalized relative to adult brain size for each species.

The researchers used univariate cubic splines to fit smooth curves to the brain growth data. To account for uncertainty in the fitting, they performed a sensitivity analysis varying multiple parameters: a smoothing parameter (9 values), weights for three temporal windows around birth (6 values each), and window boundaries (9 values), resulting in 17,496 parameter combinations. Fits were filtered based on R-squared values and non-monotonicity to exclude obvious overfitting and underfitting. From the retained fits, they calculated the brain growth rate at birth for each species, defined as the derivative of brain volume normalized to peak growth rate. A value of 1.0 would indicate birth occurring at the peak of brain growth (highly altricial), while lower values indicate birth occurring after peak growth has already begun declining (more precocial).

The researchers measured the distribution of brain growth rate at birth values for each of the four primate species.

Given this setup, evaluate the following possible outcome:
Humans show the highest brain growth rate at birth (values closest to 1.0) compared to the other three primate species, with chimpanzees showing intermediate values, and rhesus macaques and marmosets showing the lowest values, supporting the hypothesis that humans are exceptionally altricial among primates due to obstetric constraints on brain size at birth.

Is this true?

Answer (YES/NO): NO